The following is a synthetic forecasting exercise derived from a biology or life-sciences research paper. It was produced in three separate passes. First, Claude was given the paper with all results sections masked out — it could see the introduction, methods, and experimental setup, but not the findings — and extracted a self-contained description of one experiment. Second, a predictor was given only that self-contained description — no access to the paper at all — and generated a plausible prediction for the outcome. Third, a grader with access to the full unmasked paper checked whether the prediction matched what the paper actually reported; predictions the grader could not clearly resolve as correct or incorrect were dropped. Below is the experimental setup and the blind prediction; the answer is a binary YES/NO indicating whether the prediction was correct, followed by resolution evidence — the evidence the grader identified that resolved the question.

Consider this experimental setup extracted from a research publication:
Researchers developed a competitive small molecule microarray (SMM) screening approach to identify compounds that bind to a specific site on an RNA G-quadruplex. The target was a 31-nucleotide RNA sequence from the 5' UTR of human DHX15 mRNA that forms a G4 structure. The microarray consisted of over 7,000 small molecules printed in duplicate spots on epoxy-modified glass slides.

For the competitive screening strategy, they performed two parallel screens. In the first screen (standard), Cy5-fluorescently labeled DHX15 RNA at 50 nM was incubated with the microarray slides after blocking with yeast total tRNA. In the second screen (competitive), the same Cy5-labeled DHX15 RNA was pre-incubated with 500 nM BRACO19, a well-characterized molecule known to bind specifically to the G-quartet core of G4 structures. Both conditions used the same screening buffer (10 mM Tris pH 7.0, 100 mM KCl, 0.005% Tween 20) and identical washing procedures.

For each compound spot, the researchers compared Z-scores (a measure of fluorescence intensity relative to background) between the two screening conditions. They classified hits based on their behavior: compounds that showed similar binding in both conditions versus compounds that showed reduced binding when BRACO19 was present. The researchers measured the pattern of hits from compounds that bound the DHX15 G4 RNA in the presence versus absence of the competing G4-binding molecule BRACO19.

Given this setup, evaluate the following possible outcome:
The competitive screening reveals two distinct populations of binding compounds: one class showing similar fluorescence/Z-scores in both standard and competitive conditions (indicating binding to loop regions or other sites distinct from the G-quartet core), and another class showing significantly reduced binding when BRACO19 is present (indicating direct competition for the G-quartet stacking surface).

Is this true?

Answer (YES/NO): YES